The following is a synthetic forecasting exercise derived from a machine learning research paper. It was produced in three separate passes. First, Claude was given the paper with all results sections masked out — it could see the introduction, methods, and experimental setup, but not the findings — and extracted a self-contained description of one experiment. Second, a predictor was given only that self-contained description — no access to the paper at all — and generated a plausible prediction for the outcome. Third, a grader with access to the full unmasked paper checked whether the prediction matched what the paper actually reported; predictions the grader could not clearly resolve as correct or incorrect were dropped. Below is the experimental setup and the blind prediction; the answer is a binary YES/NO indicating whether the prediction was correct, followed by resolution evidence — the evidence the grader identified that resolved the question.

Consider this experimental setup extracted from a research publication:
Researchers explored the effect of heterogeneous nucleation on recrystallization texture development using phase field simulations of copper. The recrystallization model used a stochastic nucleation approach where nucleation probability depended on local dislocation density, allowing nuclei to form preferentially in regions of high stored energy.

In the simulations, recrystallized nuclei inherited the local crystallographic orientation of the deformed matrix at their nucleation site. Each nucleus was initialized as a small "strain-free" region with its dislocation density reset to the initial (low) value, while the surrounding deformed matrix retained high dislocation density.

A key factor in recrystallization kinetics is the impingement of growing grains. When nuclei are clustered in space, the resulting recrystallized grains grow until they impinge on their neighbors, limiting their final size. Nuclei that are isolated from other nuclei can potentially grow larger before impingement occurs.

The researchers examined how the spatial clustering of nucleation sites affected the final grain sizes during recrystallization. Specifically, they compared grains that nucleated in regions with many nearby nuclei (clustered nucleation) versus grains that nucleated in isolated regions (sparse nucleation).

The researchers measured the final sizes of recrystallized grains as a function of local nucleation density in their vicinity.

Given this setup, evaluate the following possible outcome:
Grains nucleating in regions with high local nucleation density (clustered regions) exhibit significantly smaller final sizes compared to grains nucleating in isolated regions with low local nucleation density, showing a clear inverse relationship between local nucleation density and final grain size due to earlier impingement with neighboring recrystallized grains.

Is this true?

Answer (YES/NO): YES